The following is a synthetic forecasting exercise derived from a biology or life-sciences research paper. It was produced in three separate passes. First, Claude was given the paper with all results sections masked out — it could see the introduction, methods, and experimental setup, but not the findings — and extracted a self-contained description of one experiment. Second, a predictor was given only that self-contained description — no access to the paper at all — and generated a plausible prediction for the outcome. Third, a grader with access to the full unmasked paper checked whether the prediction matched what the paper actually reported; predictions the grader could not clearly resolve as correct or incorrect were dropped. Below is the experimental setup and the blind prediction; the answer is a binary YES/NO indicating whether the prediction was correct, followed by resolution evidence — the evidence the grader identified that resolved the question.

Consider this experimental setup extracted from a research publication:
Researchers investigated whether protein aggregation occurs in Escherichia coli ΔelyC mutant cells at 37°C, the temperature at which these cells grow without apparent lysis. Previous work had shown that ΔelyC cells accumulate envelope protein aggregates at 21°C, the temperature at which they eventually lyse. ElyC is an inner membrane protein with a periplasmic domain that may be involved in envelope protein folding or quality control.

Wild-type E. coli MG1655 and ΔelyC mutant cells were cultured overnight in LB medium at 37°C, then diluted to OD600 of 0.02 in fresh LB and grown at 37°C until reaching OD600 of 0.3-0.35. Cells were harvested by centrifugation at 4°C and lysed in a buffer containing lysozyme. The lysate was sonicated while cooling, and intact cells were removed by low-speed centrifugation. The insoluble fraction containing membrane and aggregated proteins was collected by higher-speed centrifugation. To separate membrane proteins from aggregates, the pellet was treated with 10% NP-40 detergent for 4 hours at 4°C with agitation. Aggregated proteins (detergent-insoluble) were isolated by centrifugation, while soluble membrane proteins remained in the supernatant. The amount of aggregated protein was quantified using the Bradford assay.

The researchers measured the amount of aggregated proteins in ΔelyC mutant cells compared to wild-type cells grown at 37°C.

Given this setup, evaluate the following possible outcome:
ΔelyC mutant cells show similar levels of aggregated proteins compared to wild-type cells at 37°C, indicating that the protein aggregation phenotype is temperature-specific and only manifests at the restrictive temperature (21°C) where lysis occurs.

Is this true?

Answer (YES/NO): NO